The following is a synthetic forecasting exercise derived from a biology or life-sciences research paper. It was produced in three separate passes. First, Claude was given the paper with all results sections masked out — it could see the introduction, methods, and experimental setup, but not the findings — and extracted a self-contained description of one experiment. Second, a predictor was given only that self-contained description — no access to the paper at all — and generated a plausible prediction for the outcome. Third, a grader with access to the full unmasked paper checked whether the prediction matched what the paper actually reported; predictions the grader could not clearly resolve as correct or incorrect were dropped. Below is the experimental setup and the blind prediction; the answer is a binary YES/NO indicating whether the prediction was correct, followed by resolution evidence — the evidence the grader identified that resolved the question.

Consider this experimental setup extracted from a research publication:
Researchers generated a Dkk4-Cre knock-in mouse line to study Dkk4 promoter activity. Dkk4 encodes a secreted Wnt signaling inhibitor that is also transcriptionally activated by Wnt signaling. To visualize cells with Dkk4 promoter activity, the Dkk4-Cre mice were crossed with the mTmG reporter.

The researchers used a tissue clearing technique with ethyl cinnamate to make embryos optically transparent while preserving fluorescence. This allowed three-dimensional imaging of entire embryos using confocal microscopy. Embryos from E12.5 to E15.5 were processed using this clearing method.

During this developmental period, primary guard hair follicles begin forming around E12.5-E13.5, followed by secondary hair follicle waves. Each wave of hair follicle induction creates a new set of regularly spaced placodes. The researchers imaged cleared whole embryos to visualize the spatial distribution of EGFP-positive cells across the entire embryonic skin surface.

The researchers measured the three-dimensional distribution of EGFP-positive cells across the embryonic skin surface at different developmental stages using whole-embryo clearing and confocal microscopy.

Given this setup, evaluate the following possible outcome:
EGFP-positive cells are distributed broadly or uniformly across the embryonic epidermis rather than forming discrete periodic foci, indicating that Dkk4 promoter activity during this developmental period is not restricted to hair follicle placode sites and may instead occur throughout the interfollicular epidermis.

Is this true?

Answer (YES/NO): NO